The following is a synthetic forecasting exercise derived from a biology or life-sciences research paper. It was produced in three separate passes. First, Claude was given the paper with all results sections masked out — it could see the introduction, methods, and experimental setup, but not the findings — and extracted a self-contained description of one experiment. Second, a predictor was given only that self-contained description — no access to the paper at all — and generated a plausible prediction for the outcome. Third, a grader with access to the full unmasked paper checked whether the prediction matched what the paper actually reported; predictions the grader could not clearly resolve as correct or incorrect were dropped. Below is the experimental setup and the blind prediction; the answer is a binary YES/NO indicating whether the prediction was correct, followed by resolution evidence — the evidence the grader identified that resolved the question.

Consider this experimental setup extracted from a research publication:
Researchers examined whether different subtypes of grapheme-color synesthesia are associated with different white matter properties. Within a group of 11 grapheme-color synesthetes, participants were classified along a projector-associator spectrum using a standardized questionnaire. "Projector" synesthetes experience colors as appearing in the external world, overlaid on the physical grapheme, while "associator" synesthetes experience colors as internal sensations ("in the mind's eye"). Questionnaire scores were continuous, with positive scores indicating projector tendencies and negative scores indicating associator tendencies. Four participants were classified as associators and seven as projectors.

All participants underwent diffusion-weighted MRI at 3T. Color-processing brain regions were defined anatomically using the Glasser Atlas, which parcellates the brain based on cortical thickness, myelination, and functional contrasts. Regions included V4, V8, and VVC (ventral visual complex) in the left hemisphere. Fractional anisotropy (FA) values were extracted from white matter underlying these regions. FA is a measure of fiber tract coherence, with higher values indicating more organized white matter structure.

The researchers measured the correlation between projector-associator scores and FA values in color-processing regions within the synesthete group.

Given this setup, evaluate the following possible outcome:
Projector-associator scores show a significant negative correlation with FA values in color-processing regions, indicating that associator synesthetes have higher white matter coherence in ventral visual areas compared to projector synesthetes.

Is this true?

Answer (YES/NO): NO